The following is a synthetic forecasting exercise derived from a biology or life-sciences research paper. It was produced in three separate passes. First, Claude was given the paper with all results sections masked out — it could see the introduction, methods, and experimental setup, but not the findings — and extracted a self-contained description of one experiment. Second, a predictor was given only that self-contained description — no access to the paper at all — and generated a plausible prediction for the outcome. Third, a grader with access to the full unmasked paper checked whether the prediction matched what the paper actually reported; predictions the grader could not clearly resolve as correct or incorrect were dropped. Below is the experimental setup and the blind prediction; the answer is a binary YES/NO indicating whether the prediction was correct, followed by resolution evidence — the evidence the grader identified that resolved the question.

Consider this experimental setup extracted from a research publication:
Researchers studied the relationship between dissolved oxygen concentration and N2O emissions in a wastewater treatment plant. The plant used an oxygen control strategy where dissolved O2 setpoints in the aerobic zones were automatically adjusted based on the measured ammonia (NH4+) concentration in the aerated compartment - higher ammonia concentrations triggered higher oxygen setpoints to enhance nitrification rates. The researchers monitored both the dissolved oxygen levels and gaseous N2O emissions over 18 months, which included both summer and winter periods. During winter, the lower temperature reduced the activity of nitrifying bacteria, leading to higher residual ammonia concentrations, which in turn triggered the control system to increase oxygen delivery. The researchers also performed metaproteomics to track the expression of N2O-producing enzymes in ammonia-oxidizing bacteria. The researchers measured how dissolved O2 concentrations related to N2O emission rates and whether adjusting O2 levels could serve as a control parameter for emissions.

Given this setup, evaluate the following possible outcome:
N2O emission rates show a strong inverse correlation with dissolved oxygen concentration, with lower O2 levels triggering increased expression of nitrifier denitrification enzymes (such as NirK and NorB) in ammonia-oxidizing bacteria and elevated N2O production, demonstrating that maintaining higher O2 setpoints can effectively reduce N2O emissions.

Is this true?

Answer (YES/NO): NO